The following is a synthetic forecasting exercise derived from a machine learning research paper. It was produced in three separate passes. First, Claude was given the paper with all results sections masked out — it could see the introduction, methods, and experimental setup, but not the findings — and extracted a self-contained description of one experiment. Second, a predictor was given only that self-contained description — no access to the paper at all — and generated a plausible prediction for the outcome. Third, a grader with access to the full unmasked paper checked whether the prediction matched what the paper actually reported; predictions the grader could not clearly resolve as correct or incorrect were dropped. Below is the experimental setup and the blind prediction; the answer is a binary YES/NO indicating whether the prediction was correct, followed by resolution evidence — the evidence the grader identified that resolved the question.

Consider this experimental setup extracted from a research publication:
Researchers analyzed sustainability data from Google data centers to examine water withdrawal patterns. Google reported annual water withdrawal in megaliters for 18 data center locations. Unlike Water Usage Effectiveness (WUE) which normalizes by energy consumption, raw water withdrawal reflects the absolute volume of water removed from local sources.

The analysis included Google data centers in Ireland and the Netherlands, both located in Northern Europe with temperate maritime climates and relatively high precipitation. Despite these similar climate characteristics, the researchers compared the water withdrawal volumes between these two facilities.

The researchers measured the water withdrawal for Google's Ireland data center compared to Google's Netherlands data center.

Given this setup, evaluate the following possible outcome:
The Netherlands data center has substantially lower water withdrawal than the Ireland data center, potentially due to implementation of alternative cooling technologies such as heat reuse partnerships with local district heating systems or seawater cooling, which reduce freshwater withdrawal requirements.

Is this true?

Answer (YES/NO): NO